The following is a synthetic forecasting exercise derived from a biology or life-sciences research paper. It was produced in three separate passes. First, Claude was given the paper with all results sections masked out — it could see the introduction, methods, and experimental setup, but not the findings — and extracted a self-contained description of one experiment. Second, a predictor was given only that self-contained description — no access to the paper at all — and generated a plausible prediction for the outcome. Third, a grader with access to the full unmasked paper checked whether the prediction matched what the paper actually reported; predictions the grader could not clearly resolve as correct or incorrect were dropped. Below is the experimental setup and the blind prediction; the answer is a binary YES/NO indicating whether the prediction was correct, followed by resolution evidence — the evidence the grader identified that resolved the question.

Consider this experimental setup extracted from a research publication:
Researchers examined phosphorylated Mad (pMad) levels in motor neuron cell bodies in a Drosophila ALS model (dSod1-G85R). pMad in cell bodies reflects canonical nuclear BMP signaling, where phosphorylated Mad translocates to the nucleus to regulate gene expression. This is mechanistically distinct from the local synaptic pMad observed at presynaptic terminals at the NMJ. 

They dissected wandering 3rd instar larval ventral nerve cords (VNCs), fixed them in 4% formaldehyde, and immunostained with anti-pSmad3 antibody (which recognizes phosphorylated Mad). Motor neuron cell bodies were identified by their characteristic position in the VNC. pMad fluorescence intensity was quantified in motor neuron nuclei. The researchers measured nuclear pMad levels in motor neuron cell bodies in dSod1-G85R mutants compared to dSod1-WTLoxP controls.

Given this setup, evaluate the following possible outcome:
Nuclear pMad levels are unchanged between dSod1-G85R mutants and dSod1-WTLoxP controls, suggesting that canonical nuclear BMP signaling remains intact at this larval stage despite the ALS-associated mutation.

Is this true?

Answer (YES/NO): YES